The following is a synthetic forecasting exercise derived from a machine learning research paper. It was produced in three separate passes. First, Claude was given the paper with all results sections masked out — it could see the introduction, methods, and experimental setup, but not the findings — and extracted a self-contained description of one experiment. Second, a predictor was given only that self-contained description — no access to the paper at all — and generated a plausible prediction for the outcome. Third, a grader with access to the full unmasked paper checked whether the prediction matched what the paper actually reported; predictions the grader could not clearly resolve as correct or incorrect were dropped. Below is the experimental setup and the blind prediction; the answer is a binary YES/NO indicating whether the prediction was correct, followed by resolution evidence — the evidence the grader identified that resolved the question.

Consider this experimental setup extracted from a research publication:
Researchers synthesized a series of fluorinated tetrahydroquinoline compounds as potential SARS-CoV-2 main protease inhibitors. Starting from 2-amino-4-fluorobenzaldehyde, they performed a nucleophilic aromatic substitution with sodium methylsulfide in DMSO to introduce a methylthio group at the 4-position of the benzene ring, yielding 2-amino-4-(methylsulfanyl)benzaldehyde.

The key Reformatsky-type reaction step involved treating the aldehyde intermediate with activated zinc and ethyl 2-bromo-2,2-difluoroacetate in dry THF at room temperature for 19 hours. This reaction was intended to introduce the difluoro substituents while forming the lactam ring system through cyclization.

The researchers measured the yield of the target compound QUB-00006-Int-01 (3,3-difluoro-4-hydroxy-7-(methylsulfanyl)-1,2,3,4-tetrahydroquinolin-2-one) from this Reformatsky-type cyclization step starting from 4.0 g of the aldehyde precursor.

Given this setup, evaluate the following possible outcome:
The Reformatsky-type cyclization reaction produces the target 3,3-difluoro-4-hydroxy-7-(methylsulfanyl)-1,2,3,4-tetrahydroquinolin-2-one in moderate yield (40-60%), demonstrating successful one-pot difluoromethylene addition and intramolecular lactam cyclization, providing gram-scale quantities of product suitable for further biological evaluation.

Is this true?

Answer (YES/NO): NO